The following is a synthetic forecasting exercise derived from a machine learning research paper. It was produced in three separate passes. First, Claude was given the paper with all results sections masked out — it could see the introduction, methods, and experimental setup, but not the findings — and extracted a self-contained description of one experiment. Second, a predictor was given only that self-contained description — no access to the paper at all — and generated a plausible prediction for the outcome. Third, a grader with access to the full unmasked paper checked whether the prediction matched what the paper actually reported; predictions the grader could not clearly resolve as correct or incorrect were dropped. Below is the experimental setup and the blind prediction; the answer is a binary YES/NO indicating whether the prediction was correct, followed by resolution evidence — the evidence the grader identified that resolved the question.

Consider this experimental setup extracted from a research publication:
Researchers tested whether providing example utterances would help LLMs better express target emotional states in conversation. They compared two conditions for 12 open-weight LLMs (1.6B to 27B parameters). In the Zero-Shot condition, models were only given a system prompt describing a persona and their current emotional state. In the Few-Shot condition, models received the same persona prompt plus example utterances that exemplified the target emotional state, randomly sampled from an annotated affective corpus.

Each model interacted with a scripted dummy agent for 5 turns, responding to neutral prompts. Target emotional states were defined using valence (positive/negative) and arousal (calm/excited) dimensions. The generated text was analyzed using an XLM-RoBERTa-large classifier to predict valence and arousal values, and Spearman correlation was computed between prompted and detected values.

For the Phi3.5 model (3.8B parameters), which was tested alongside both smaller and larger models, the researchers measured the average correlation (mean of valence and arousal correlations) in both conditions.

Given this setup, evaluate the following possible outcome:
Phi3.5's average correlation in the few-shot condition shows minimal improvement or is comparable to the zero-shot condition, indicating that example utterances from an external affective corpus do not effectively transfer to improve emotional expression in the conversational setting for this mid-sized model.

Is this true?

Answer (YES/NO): NO